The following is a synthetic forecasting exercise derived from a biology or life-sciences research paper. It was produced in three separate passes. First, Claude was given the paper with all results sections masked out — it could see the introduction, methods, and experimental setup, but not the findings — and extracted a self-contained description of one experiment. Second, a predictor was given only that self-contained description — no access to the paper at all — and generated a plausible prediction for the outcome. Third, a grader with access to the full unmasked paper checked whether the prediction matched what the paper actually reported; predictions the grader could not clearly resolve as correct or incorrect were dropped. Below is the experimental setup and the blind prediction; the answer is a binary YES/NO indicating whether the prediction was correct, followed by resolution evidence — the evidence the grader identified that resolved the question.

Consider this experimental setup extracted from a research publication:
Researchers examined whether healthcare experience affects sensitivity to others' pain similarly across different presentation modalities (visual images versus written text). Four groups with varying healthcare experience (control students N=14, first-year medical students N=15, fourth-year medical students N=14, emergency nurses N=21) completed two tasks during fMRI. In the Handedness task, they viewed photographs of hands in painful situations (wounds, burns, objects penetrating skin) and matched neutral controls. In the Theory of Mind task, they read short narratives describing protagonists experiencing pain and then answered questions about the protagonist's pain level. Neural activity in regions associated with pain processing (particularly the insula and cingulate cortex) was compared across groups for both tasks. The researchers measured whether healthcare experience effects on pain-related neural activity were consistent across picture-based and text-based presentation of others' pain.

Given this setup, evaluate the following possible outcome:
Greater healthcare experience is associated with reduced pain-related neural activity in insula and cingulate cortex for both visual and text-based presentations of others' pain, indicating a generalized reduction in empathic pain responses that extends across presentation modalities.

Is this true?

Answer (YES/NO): YES